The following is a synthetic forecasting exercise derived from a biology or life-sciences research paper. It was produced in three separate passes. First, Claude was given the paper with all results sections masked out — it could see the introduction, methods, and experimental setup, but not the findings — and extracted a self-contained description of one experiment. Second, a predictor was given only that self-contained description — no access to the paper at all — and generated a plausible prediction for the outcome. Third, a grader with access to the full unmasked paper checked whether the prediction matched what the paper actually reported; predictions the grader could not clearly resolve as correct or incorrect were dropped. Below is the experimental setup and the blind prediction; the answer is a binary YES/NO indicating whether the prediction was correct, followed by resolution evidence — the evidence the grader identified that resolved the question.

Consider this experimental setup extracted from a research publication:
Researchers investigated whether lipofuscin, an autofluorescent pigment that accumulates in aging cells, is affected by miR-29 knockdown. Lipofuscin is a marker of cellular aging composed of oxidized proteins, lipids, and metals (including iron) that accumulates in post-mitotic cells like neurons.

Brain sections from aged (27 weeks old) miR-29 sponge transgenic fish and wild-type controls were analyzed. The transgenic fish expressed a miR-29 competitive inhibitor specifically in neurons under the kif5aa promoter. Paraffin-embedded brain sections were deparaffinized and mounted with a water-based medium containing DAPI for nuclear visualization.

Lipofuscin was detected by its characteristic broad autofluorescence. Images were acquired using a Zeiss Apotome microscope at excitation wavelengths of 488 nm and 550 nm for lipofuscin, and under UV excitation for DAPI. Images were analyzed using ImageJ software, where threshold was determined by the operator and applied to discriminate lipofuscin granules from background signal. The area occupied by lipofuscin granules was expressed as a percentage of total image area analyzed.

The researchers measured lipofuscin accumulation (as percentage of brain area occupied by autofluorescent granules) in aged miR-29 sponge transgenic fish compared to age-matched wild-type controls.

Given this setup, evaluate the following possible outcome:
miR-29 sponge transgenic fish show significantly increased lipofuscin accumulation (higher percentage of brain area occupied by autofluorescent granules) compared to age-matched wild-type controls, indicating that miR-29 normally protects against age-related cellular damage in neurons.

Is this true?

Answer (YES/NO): YES